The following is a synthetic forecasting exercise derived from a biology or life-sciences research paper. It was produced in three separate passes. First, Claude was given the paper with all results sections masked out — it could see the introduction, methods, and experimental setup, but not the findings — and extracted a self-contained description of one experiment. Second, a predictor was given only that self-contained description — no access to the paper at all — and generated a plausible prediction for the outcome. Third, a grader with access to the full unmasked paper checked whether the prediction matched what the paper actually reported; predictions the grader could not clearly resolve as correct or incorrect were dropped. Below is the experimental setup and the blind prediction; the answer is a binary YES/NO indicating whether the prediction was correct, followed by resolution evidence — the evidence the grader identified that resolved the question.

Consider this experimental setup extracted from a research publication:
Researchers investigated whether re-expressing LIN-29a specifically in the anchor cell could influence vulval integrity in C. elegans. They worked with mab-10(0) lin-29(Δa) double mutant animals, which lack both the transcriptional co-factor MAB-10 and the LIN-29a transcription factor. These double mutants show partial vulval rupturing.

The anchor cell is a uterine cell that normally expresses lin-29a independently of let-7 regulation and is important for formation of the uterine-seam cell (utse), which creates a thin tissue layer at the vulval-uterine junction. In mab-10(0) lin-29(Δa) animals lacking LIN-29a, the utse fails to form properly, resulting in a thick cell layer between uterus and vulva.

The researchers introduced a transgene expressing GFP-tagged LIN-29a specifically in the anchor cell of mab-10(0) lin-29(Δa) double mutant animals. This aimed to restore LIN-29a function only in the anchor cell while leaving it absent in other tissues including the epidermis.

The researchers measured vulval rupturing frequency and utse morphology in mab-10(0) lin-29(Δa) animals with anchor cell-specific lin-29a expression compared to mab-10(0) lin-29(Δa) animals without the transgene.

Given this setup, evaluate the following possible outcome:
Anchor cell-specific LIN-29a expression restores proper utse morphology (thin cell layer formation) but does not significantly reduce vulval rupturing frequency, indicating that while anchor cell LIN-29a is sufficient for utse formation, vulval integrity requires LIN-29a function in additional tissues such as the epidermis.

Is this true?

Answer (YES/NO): NO